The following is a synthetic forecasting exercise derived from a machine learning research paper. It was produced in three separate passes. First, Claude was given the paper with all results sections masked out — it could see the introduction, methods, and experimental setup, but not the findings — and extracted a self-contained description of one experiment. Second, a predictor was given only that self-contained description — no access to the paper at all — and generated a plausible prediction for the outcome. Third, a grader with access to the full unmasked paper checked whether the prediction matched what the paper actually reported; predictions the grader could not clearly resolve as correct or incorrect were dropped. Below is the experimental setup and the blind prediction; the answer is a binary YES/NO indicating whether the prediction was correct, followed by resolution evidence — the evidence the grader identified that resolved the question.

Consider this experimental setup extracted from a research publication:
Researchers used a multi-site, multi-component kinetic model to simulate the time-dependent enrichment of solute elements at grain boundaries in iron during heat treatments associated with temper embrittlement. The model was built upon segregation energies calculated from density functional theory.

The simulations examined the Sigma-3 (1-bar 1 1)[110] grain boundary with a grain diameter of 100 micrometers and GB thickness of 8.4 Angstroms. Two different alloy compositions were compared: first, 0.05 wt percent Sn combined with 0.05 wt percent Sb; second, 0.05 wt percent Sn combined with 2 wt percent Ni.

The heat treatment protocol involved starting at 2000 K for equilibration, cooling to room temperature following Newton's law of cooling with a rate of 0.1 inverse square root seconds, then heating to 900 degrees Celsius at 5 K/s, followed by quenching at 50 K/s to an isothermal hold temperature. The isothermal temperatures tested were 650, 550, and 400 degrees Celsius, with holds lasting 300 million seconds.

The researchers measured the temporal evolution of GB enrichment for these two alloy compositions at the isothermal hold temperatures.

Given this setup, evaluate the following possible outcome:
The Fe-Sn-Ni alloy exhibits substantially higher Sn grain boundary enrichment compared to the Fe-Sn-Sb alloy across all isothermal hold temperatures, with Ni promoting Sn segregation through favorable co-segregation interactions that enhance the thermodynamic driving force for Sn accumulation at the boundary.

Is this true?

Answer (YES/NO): NO